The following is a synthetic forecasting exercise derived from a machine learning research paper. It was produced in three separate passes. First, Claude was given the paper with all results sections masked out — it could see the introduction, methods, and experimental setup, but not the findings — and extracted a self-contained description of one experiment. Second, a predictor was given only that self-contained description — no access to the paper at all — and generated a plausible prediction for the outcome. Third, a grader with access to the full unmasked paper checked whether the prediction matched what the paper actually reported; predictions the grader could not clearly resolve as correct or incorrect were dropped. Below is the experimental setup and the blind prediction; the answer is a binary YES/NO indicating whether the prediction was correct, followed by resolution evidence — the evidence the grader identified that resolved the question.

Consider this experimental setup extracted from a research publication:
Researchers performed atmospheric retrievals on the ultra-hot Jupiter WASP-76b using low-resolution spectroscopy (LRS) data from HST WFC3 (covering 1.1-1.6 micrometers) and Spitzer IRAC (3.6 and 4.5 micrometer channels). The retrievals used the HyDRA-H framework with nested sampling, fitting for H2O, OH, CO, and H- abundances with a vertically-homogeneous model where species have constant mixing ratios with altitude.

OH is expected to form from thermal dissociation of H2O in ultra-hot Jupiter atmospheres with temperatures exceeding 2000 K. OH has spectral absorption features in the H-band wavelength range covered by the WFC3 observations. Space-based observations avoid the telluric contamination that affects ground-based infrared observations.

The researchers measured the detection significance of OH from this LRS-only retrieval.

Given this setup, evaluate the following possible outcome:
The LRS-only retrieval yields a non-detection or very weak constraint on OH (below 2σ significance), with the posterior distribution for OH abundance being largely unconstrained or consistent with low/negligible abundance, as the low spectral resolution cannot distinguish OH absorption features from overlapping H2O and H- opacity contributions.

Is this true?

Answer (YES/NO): YES